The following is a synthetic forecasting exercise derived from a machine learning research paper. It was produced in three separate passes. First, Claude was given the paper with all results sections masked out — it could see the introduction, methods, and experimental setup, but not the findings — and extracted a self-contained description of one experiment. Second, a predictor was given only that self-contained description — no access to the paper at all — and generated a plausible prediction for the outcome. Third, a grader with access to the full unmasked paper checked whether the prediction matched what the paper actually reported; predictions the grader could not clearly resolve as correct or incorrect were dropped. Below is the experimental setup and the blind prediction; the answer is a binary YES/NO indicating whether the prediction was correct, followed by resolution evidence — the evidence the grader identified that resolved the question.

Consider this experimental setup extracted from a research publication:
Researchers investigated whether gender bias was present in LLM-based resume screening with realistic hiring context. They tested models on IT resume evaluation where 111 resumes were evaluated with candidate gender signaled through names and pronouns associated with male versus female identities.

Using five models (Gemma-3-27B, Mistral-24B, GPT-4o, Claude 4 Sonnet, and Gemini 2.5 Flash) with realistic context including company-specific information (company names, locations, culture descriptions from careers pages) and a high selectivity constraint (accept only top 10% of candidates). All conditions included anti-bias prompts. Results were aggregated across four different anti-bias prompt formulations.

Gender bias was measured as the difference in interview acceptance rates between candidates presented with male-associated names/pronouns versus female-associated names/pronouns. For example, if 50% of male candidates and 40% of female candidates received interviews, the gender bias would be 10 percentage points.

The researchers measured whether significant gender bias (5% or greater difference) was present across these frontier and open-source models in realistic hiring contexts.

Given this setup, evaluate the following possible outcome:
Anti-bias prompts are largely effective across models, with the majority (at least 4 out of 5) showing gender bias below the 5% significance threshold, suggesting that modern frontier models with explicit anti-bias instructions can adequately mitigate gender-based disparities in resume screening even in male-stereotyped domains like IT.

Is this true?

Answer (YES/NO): NO